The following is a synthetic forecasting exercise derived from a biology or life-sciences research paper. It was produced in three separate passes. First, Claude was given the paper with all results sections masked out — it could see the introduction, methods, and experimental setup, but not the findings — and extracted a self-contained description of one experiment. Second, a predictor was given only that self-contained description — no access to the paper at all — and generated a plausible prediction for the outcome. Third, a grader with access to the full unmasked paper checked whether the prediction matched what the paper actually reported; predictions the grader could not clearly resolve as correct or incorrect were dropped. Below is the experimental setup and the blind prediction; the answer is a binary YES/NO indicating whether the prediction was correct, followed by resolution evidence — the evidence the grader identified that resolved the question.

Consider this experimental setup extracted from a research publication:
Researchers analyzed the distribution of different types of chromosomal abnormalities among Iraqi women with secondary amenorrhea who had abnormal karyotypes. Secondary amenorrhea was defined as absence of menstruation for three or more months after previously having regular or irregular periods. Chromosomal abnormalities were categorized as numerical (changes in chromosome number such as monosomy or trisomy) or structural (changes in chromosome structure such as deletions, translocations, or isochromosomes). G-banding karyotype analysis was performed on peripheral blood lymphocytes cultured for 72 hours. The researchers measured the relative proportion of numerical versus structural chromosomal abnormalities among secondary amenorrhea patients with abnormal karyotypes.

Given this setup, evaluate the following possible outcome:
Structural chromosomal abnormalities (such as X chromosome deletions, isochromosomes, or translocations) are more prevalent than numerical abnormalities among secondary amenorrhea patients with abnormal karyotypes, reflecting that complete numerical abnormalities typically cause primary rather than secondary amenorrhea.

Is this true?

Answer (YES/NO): NO